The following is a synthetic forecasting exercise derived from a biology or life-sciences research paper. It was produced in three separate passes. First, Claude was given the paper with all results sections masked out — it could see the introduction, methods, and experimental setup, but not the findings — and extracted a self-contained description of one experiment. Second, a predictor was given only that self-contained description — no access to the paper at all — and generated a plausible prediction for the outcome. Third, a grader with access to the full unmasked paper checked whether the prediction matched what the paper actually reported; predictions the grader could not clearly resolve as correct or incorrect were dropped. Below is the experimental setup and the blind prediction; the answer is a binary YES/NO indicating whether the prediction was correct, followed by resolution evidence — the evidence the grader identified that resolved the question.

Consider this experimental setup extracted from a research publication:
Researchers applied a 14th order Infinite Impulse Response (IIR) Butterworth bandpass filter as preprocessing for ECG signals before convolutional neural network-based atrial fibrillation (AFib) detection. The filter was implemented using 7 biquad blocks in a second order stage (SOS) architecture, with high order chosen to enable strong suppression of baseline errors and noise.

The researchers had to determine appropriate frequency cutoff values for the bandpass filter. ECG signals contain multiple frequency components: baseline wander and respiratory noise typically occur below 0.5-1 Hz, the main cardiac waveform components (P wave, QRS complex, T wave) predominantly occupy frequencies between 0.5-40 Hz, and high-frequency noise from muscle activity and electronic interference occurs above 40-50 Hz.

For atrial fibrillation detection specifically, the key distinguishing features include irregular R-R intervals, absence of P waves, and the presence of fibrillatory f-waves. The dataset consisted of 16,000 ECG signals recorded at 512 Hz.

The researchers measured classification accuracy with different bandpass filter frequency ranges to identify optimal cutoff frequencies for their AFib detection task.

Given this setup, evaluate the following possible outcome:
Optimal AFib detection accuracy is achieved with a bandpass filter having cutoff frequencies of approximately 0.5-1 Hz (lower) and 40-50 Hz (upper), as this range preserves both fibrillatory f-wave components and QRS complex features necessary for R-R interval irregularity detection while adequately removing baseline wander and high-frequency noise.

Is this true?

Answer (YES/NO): NO